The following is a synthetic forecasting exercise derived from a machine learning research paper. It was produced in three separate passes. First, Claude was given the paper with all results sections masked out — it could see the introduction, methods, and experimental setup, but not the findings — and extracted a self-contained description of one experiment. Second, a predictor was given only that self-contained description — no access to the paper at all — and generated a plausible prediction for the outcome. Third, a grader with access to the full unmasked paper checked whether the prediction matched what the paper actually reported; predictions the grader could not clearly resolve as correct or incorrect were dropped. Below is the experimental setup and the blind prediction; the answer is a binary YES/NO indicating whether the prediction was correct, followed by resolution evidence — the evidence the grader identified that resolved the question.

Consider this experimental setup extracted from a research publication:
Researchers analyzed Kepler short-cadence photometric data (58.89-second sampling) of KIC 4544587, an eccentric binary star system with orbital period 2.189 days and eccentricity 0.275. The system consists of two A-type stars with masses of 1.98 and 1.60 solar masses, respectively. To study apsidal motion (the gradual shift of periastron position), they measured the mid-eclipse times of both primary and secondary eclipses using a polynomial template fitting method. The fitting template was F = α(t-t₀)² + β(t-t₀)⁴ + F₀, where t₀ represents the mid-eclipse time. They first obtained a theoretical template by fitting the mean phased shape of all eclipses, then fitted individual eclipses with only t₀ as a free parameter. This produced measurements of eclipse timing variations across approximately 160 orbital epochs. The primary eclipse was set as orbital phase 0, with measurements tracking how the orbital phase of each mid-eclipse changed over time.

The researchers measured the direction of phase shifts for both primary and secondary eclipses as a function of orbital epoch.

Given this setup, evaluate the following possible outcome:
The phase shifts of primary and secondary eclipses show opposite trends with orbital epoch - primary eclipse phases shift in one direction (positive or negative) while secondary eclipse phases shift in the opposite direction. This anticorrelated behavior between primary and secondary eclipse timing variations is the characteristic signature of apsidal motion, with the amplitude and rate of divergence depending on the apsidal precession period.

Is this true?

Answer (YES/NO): YES